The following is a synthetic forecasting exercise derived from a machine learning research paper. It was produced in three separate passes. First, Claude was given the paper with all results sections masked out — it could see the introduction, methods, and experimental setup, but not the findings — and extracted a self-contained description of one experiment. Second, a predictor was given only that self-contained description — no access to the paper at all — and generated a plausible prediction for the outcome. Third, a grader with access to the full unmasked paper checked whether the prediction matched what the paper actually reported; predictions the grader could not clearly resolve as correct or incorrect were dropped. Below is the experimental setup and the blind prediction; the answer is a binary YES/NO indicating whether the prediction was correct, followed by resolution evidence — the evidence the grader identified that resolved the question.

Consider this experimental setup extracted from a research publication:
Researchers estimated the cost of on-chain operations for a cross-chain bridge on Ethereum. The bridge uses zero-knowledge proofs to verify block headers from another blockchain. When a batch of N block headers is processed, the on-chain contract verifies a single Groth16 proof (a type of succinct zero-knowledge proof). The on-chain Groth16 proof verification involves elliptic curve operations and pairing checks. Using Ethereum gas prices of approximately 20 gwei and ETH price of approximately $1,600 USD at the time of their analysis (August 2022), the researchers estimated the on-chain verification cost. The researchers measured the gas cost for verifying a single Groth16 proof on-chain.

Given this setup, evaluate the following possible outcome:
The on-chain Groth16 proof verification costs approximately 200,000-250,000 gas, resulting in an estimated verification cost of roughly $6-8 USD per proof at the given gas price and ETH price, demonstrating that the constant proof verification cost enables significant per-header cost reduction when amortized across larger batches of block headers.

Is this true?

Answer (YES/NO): YES